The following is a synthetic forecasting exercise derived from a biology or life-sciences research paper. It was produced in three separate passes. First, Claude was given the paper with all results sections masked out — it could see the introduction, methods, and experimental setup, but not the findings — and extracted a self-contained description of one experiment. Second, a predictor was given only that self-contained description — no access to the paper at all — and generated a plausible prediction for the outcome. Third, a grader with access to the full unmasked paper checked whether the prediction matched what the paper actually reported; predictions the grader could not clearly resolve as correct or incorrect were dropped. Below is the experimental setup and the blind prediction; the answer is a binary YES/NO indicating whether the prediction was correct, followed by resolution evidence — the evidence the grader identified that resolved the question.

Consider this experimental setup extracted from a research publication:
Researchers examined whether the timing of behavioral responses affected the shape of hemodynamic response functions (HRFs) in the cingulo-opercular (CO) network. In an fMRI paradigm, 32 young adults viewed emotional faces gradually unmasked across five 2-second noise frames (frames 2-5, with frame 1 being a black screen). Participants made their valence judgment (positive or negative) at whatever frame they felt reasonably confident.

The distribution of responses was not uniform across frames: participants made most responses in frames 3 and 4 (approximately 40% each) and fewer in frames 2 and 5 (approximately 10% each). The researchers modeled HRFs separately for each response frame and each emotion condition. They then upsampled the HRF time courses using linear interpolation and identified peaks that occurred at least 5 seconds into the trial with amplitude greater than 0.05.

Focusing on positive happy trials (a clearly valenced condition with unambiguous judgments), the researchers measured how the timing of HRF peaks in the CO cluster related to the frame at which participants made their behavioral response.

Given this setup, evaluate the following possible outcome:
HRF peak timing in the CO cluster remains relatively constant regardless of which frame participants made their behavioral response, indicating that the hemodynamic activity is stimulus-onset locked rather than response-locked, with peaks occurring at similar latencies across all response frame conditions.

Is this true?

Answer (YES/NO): NO